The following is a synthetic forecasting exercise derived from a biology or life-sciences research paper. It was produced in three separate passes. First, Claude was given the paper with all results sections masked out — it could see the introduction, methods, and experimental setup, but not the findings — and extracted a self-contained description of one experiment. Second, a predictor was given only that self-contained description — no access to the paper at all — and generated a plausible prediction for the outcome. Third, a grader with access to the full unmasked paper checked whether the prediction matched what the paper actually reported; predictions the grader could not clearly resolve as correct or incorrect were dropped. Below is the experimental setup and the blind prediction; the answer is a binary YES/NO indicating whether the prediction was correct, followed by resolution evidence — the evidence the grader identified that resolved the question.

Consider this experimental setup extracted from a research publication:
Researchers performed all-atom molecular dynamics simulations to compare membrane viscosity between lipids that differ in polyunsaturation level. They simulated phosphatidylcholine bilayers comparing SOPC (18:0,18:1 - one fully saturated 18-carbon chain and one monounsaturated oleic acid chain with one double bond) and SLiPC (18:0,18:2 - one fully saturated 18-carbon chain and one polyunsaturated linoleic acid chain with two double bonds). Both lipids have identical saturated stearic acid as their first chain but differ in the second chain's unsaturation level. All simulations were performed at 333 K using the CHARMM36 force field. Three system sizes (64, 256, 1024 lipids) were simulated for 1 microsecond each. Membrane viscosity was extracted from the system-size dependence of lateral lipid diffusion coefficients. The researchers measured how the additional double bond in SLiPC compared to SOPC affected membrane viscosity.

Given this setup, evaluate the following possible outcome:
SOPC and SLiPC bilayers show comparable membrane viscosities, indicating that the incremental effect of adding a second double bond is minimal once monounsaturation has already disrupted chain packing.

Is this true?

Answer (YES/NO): YES